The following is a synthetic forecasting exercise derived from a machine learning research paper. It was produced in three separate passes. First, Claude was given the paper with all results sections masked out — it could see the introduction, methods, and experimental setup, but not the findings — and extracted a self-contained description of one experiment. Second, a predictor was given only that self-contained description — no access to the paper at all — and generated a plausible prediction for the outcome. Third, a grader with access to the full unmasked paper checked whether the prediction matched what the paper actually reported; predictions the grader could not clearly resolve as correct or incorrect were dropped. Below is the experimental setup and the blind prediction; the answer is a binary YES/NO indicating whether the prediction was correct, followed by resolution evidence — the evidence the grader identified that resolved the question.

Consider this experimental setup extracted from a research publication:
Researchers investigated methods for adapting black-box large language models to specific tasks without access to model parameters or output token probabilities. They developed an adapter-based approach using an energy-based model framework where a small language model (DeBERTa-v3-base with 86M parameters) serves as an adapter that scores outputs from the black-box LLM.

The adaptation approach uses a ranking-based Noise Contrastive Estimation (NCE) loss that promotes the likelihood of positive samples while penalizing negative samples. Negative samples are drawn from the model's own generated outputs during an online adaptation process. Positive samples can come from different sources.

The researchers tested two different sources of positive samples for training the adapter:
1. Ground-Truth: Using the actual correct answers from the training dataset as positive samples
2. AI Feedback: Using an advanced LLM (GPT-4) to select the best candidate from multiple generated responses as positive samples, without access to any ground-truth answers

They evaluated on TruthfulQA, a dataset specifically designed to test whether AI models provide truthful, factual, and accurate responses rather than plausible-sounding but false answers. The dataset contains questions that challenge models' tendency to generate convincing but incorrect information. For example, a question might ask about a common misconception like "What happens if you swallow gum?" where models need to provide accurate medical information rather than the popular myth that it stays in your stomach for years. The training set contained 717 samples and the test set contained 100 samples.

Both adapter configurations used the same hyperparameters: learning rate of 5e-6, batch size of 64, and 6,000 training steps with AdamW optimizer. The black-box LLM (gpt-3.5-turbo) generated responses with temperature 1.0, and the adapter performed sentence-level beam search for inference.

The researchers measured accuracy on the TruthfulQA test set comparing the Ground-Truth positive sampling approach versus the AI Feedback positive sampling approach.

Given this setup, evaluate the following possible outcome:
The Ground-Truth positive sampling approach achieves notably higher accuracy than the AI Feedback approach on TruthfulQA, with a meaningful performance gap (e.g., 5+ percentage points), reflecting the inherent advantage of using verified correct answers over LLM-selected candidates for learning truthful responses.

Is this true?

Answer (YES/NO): NO